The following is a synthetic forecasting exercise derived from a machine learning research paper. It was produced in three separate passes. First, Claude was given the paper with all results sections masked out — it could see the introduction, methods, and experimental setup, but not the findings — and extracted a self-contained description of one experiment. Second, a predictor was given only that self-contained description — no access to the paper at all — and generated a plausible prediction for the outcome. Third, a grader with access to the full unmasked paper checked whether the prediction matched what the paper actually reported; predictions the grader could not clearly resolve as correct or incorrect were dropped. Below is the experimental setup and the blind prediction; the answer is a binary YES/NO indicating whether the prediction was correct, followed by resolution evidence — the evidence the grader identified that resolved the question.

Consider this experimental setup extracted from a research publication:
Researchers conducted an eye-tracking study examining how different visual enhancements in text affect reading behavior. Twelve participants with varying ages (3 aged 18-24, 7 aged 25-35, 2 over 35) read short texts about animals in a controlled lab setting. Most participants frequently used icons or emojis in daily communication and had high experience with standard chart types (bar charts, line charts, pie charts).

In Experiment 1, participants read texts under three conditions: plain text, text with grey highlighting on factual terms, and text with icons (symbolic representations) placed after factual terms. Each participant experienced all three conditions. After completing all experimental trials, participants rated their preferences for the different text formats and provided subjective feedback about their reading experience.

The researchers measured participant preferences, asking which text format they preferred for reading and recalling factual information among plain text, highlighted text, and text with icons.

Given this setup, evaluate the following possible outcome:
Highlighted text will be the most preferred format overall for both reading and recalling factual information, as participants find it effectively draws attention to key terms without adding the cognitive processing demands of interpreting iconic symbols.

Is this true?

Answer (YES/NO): NO